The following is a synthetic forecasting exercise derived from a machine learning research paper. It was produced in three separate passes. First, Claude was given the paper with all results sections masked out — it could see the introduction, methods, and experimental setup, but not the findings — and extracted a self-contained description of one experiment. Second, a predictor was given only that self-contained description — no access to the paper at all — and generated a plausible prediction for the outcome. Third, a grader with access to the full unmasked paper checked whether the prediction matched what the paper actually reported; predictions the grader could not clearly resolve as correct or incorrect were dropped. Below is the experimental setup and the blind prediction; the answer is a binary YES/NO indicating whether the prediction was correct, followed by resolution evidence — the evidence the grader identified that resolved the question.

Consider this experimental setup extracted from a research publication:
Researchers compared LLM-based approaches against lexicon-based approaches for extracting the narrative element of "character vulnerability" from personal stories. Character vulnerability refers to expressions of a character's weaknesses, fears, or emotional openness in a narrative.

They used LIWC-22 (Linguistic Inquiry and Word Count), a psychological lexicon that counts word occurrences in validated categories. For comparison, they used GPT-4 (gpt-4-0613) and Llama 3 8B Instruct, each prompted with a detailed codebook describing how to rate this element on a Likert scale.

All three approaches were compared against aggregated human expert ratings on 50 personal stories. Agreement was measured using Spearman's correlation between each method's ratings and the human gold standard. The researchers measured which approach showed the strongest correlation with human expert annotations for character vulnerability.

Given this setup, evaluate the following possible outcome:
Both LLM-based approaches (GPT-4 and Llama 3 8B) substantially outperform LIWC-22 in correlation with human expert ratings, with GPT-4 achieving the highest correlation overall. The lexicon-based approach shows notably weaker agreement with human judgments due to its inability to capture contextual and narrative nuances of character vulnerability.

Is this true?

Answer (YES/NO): YES